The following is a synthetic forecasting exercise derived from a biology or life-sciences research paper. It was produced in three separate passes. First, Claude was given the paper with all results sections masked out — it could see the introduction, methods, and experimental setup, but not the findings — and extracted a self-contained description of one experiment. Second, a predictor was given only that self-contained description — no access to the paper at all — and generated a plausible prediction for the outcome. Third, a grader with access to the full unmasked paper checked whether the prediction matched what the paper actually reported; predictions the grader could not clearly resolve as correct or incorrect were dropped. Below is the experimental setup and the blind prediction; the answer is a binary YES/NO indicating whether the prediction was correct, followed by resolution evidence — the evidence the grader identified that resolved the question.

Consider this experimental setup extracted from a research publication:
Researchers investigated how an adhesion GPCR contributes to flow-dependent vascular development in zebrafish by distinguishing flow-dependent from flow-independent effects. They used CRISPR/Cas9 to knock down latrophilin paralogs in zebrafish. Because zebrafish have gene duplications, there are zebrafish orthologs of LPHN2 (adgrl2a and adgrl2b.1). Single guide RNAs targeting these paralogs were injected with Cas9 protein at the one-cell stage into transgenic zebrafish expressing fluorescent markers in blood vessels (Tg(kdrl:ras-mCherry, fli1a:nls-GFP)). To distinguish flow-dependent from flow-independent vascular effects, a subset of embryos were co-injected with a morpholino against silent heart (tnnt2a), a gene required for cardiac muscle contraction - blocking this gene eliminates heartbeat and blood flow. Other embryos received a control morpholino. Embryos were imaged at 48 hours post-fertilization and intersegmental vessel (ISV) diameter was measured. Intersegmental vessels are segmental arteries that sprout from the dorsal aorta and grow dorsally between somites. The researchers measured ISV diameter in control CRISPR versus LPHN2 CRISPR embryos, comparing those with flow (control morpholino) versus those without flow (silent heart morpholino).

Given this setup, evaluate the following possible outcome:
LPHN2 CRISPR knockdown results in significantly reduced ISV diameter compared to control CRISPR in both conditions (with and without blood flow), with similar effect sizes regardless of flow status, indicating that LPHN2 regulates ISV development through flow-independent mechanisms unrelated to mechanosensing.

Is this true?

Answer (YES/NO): NO